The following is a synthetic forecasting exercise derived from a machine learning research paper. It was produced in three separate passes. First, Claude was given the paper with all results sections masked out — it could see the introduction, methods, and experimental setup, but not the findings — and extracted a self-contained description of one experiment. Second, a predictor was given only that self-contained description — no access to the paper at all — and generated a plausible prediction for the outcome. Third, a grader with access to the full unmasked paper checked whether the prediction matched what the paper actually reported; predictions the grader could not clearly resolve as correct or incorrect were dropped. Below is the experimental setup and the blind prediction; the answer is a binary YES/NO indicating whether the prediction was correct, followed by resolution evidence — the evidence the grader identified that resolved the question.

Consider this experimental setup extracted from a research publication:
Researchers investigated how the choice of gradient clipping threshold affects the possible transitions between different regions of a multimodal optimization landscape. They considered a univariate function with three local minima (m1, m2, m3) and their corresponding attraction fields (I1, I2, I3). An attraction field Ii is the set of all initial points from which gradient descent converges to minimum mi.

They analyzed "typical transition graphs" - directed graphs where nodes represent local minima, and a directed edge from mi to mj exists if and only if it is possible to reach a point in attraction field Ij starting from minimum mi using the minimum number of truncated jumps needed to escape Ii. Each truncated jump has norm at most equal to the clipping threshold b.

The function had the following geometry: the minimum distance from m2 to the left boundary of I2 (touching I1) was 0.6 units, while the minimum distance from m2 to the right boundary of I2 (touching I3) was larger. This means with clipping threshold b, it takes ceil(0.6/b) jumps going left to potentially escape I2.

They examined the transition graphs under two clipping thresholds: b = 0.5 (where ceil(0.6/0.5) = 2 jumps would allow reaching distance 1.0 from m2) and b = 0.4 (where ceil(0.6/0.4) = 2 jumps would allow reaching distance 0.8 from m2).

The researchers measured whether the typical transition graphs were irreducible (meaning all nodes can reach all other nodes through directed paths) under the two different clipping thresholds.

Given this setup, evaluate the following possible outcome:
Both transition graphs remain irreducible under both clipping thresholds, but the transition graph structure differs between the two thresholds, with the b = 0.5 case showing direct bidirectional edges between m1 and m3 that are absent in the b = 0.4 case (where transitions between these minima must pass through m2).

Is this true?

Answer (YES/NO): NO